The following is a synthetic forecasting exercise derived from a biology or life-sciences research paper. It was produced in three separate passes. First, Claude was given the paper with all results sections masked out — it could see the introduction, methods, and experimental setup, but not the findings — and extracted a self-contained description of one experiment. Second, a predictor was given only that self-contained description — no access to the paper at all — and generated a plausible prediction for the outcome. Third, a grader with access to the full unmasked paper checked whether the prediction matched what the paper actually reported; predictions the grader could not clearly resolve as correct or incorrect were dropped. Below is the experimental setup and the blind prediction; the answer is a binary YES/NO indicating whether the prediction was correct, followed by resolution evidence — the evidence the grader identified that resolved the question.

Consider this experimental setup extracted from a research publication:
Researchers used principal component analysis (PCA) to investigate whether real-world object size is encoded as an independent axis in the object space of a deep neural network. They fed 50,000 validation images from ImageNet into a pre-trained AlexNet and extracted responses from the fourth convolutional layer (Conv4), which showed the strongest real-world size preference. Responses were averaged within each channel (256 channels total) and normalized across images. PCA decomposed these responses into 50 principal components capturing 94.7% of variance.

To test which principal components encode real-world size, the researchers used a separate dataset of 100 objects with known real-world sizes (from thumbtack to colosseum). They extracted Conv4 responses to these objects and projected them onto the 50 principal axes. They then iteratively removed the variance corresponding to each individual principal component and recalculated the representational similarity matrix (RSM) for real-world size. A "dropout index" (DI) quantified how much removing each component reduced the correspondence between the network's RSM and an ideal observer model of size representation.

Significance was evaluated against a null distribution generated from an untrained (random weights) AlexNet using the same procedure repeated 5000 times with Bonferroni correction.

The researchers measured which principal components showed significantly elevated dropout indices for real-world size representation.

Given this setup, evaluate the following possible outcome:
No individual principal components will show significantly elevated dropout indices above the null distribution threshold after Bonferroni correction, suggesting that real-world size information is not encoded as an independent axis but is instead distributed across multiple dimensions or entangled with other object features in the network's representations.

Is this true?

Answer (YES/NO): NO